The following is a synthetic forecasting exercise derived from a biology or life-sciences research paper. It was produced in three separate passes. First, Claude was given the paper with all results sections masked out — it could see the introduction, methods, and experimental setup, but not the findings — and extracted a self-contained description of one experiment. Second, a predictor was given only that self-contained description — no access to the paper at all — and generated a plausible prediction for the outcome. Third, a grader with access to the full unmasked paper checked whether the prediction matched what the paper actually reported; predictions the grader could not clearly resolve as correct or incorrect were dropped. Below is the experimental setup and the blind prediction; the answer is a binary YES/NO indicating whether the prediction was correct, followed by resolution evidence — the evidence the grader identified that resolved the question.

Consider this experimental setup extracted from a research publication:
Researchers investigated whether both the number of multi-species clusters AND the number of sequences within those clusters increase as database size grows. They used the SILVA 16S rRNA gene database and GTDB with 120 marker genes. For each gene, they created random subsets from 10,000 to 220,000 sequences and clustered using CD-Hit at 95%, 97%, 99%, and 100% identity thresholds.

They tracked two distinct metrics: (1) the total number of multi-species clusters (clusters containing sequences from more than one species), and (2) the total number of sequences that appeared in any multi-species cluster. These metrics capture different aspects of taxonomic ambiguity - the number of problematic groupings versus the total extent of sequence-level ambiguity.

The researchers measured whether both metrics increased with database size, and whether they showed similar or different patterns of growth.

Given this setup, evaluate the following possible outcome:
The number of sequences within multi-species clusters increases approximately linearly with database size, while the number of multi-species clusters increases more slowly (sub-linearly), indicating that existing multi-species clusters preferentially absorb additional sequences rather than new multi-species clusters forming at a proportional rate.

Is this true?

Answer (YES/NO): NO